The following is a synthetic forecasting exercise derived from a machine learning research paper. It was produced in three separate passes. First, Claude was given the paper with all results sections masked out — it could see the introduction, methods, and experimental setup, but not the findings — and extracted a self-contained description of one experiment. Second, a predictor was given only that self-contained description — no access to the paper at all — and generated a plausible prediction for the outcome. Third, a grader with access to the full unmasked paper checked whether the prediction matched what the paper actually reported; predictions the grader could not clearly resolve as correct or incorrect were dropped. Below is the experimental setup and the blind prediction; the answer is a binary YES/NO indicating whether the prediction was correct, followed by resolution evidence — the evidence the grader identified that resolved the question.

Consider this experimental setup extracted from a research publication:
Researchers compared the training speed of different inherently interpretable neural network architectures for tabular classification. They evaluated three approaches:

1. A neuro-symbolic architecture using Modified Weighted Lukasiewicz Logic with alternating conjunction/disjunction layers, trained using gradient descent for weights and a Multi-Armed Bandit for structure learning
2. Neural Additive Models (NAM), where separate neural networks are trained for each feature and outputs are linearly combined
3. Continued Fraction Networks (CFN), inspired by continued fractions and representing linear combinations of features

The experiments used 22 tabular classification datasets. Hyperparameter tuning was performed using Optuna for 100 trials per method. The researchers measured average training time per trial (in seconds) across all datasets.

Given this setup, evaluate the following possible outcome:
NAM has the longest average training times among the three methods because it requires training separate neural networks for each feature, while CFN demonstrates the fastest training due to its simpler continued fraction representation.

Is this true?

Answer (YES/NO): NO